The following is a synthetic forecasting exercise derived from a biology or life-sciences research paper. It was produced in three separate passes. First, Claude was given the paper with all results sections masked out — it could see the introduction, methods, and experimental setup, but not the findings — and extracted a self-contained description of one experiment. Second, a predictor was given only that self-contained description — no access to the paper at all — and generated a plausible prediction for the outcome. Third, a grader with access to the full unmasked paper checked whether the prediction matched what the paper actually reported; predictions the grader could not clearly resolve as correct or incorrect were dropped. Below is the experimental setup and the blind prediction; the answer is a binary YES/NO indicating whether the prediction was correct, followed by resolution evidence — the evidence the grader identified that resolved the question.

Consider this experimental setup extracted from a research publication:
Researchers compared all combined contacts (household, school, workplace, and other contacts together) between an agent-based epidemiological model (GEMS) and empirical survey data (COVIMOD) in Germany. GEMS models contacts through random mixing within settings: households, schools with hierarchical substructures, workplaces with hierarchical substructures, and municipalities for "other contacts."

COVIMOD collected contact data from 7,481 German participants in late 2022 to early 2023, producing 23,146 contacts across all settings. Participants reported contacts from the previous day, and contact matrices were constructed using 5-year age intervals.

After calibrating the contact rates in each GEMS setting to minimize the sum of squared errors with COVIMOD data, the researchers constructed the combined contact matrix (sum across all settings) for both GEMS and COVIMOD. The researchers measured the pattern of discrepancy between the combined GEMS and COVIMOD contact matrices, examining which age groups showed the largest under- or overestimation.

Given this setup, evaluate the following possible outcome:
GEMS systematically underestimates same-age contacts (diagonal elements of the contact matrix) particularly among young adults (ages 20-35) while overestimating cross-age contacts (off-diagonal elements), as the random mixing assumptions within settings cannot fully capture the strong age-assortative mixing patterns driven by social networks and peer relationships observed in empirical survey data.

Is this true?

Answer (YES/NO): NO